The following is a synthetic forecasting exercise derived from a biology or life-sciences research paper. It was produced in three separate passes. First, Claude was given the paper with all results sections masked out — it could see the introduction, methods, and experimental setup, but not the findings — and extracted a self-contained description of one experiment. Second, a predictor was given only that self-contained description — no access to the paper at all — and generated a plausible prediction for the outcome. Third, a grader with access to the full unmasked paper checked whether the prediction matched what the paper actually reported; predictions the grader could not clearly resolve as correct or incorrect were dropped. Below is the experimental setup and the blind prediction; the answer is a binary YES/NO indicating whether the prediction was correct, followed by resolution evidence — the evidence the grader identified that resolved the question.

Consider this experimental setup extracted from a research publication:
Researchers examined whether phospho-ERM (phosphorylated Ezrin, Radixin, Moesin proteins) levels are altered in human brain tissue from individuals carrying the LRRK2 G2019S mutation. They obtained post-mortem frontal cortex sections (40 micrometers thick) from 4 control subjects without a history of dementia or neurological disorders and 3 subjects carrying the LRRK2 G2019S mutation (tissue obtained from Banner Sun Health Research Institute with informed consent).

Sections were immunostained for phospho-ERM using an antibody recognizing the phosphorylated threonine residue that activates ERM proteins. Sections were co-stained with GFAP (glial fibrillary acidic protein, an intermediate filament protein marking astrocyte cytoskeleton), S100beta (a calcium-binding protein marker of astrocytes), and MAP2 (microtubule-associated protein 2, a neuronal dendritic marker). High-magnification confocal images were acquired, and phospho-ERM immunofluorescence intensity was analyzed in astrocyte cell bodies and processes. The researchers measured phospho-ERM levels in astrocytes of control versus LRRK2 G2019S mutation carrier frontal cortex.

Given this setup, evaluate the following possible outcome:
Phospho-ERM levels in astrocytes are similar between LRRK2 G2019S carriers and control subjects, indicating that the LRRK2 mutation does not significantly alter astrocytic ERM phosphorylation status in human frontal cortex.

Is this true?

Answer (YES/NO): NO